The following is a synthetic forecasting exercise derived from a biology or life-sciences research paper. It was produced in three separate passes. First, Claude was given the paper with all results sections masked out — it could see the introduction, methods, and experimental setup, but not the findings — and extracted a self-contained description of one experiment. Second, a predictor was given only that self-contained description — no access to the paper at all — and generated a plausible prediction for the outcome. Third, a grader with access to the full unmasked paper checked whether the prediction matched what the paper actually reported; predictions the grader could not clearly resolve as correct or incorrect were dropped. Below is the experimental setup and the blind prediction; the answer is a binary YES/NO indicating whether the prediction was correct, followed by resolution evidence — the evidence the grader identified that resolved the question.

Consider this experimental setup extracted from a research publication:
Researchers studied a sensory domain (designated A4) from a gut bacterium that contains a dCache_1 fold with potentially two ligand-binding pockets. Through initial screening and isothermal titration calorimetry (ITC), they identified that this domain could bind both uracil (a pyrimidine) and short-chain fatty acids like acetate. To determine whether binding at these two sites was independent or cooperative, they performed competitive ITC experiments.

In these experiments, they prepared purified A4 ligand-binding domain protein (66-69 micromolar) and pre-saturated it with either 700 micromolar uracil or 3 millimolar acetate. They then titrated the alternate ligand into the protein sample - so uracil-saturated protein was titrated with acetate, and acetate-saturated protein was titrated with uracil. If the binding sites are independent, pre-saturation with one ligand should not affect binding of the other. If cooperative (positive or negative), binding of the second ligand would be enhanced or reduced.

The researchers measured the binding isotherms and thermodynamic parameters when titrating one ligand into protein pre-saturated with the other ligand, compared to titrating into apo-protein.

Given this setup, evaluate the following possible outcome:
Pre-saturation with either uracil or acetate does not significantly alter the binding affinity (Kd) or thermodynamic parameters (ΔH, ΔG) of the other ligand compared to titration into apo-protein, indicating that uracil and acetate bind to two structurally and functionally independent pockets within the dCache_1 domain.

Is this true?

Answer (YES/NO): YES